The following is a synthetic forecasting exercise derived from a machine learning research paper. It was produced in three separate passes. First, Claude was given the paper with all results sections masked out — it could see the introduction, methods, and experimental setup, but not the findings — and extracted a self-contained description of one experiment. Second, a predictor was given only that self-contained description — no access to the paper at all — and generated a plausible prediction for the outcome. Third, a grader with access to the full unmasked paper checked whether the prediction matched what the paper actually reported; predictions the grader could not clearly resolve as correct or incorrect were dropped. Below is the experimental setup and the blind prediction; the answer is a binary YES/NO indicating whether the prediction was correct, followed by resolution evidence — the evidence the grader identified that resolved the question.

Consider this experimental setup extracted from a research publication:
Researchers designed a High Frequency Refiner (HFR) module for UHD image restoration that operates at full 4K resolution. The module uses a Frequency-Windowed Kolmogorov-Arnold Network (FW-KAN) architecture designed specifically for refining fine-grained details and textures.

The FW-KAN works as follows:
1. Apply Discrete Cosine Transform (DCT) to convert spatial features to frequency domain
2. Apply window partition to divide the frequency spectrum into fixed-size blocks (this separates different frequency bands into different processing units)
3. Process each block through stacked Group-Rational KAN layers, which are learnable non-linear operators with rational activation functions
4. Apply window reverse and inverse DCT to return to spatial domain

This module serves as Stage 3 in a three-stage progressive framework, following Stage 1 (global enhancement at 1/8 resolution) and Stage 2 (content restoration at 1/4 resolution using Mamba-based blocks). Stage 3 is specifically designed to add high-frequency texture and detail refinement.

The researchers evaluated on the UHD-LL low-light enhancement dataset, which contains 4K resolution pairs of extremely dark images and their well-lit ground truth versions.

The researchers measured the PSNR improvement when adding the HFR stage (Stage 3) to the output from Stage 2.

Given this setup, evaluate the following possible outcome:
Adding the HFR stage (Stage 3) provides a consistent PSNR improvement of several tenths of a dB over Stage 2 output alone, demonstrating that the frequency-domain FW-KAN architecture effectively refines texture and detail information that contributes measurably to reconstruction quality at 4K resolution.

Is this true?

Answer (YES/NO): YES